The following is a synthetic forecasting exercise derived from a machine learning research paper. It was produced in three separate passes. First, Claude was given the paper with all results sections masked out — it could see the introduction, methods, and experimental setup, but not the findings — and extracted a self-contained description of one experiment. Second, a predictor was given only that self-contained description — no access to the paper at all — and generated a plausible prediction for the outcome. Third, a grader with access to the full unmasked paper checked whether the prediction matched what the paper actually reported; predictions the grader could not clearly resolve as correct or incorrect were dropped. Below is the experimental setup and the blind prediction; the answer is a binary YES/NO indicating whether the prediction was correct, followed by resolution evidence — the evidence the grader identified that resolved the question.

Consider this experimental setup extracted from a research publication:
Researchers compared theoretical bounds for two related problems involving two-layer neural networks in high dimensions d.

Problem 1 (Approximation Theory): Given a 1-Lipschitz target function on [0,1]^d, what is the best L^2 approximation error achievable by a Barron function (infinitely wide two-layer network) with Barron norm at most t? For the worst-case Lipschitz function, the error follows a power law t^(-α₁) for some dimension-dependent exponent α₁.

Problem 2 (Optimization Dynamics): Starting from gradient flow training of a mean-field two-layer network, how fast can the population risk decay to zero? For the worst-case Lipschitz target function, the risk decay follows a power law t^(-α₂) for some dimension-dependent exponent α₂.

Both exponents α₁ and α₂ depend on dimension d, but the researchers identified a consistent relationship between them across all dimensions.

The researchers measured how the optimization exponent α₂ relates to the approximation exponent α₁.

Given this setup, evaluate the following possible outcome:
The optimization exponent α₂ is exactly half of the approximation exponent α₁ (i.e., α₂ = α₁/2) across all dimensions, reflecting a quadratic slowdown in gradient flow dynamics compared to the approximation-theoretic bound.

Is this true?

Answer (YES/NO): NO